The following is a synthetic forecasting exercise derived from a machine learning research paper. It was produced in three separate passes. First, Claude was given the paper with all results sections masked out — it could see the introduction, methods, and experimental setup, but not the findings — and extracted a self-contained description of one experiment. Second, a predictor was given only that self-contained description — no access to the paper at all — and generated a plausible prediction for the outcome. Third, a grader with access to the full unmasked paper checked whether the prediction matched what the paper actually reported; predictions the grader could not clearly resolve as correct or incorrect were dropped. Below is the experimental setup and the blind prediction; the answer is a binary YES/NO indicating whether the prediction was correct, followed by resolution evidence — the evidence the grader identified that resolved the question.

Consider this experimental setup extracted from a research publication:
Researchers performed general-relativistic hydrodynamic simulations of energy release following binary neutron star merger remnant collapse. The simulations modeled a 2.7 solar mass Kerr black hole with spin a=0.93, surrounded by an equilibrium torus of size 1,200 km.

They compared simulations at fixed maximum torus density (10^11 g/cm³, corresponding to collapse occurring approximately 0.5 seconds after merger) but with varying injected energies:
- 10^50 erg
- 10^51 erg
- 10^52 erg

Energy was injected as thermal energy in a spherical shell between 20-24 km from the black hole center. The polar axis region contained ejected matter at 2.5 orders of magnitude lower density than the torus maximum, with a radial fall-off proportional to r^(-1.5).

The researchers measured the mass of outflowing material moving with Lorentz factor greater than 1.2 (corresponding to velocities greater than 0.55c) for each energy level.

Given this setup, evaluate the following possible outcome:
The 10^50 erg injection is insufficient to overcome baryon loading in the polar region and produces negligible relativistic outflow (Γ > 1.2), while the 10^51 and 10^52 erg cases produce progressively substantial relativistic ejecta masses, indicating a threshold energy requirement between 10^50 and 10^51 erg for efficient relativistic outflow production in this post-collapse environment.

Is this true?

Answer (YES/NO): NO